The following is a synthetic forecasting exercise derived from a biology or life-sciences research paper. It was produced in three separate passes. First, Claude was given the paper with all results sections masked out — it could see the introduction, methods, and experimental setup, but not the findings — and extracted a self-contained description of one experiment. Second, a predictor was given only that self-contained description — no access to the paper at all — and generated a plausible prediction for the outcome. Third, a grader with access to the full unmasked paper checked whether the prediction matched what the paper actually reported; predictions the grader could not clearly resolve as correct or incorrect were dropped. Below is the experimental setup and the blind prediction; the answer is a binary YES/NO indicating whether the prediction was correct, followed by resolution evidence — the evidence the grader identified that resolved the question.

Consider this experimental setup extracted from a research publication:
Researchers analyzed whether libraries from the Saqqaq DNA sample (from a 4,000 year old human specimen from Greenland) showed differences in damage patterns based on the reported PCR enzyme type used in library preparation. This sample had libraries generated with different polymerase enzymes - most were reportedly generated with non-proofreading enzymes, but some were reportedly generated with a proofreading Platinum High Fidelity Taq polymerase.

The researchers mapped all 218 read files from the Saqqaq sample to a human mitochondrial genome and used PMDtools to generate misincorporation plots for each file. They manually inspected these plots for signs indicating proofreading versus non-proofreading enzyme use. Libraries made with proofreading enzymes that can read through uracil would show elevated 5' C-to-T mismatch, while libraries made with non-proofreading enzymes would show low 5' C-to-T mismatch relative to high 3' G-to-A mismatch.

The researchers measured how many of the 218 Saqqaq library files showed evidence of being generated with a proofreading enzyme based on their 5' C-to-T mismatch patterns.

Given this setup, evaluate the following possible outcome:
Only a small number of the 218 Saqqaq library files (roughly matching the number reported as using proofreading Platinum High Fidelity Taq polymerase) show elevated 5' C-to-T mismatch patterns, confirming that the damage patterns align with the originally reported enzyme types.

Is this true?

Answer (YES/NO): YES